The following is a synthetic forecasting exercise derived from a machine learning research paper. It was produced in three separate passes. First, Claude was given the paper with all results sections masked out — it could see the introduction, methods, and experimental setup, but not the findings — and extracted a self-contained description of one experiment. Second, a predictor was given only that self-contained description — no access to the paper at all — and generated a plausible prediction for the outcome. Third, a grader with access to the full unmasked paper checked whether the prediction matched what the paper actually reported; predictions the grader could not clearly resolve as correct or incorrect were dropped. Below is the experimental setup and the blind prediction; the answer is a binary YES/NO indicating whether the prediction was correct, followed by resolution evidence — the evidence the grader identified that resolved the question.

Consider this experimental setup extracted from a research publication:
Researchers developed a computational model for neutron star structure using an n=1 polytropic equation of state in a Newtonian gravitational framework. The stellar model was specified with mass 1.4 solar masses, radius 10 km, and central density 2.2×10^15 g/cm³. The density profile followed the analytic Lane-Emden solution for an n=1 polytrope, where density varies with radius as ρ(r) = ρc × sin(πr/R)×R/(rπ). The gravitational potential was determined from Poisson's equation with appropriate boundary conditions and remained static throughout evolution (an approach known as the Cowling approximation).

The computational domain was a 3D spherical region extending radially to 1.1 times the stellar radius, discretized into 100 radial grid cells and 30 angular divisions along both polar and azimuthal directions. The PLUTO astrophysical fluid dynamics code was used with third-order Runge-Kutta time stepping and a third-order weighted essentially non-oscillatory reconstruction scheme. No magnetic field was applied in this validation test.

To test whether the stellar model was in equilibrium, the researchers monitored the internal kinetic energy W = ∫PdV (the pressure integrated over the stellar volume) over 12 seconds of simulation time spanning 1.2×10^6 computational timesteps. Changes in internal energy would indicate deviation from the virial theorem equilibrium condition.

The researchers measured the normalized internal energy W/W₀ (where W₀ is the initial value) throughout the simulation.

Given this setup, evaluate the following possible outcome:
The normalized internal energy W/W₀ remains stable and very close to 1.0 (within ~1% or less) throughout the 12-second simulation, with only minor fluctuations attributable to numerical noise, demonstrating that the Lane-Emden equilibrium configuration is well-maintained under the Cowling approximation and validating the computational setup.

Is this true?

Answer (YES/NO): YES